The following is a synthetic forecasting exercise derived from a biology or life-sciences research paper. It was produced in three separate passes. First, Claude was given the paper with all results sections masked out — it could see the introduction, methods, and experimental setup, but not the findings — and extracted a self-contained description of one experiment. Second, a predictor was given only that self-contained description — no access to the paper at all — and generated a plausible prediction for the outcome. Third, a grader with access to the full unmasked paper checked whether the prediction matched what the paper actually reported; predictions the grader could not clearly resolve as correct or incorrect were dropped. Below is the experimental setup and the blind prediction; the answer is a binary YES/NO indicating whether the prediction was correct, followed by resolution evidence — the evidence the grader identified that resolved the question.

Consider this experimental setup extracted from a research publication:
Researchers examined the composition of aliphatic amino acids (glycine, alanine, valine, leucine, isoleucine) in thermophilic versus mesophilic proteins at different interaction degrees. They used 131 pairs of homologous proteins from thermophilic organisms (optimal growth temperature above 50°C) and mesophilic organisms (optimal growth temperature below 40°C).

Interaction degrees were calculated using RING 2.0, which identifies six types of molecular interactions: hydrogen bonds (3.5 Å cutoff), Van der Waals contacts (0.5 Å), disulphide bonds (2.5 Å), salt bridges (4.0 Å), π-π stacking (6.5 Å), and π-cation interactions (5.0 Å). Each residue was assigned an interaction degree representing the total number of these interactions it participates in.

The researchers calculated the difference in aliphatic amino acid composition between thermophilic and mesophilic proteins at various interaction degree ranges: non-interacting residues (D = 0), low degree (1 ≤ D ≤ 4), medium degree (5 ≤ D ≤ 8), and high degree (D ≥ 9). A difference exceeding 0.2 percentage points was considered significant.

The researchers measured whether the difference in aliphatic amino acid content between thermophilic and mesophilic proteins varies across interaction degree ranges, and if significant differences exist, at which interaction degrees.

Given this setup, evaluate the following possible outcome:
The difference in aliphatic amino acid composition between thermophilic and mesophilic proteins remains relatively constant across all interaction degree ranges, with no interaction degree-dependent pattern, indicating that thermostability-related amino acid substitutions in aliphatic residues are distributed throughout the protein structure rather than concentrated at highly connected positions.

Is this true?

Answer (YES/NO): NO